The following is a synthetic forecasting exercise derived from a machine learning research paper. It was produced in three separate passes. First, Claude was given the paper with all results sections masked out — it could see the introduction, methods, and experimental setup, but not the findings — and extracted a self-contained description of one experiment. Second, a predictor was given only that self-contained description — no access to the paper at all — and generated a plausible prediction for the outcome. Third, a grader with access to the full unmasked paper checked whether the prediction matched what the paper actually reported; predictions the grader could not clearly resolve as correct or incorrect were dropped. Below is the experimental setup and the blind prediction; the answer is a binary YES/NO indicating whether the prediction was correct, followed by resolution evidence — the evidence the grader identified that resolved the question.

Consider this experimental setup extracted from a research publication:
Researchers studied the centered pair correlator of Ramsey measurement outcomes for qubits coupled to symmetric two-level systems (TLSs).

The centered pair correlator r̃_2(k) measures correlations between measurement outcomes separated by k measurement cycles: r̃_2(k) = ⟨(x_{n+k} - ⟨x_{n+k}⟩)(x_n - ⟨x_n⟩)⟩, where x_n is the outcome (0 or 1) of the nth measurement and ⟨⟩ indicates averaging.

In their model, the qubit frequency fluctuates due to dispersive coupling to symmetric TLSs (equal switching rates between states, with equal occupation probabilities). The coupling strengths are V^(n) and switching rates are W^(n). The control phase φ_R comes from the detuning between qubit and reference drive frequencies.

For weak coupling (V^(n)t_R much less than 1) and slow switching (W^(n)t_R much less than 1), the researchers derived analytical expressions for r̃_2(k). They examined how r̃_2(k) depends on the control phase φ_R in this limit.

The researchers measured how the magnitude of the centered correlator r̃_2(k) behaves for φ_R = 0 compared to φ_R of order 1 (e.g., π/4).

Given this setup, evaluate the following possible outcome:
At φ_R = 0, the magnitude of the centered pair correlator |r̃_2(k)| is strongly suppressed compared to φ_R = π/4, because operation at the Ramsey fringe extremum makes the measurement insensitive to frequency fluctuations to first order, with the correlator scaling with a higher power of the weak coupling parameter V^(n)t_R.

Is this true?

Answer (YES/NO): YES